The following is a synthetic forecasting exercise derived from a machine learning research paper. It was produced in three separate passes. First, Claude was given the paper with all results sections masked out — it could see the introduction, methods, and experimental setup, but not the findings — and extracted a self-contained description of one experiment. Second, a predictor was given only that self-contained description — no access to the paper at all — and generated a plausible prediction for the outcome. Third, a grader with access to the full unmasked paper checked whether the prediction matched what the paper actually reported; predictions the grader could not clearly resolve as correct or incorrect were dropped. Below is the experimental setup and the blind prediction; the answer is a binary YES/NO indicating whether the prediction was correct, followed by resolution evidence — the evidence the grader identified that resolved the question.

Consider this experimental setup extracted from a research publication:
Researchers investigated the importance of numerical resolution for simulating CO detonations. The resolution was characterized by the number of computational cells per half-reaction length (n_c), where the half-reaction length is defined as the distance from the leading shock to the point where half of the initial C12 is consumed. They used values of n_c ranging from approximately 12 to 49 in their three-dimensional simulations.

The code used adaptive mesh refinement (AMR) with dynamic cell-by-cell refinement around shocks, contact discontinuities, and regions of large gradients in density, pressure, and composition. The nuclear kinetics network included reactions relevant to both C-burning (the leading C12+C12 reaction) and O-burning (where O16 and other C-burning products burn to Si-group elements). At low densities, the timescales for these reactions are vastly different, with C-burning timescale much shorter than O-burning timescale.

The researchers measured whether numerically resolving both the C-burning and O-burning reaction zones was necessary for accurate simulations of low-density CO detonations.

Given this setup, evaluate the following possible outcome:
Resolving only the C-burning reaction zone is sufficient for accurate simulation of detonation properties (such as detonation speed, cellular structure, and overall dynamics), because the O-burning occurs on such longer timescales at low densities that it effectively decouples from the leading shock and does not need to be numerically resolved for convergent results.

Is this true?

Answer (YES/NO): NO